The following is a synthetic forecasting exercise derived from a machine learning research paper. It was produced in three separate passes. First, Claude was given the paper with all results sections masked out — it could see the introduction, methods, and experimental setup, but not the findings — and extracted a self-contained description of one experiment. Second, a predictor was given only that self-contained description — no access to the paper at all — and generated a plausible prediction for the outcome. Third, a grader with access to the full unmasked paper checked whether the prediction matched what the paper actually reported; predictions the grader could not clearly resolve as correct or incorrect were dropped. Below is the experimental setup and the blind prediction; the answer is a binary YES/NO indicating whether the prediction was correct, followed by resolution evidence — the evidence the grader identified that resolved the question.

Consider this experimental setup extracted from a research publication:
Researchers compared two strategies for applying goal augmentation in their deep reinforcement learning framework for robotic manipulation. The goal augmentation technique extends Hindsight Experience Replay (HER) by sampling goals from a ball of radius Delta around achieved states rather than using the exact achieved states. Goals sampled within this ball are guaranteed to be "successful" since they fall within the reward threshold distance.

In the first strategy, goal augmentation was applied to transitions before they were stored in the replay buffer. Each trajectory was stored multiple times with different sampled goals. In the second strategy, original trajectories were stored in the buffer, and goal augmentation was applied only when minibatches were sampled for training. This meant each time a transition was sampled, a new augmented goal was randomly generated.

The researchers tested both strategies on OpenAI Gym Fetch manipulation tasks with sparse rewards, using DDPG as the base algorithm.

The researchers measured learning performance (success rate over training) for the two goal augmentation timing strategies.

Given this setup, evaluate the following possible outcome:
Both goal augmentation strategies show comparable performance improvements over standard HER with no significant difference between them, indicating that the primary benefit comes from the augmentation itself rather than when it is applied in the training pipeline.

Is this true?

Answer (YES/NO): NO